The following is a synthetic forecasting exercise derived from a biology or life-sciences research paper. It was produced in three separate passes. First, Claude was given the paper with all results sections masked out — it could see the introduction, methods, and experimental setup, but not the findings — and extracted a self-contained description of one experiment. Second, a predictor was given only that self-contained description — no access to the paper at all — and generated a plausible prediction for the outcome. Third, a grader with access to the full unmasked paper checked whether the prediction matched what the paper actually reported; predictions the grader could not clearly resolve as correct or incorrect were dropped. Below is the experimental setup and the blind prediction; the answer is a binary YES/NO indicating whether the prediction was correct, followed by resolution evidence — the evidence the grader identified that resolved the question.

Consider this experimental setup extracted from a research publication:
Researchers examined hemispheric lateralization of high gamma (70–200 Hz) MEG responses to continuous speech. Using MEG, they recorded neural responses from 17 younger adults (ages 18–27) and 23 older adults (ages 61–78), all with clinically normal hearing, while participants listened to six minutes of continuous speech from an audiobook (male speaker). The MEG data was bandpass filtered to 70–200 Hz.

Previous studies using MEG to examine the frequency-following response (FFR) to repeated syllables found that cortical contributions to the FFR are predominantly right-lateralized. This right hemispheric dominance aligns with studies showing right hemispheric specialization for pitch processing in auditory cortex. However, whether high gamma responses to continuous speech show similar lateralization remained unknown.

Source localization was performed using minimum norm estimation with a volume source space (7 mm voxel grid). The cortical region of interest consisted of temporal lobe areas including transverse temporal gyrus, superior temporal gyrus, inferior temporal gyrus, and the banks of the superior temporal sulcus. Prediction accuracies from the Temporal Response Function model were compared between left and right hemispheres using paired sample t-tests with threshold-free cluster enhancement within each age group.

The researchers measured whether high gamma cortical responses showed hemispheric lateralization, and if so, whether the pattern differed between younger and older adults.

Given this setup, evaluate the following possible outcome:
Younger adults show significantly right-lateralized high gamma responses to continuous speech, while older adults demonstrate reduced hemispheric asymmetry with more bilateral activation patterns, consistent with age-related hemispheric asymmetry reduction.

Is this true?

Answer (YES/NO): NO